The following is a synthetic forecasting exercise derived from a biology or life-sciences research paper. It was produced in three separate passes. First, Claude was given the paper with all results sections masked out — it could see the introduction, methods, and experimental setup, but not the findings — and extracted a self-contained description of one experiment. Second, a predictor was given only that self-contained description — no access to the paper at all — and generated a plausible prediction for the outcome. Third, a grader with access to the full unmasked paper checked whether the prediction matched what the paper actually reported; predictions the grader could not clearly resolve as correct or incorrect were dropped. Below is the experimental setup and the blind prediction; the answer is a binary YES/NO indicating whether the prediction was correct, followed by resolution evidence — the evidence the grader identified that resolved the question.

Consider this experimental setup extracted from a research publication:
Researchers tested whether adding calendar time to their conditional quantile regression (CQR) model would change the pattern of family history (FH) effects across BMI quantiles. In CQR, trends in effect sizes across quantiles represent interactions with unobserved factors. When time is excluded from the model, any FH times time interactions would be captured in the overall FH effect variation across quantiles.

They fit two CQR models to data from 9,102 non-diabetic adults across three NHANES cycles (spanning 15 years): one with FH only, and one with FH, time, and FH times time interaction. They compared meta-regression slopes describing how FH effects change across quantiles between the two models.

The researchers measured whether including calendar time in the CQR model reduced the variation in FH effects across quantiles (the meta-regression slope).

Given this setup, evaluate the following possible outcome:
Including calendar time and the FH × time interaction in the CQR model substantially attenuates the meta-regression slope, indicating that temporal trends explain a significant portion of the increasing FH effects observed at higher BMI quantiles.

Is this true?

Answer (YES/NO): YES